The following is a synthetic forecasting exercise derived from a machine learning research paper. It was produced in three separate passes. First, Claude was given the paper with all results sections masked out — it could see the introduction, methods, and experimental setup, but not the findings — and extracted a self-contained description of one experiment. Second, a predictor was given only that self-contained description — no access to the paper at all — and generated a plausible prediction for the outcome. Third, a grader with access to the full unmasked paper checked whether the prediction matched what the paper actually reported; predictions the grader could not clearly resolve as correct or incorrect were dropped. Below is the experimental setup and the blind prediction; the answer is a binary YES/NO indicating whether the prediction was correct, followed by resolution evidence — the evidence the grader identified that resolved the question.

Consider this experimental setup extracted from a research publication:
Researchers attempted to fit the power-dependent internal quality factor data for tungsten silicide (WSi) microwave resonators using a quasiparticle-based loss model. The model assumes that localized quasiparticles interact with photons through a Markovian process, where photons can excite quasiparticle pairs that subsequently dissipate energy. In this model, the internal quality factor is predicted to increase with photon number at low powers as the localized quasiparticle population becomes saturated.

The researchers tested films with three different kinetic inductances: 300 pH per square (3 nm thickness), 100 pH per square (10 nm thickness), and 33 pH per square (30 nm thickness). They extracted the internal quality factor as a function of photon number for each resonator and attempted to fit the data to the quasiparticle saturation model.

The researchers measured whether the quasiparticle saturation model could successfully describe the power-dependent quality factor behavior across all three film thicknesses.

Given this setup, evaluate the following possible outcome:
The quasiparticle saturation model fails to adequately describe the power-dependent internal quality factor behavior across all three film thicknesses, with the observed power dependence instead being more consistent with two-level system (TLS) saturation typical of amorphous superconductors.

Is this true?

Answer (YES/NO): NO